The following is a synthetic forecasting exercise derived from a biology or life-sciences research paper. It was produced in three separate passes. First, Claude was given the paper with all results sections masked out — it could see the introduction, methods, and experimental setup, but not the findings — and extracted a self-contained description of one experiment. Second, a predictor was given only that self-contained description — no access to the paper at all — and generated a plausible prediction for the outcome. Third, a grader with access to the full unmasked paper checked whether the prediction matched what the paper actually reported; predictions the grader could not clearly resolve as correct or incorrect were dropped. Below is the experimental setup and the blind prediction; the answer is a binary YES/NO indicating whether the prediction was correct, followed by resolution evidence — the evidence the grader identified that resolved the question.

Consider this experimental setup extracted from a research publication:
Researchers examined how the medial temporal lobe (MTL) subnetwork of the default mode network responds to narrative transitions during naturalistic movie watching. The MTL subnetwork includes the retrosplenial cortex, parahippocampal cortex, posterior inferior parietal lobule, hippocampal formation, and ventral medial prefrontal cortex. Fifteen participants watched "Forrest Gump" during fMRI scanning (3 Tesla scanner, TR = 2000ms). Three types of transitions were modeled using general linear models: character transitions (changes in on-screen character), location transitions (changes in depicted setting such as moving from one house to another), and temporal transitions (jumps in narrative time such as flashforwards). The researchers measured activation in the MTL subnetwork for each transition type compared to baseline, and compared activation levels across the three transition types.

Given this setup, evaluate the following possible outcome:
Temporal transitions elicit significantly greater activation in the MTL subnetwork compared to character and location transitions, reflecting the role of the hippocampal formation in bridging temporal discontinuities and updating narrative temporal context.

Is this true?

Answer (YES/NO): NO